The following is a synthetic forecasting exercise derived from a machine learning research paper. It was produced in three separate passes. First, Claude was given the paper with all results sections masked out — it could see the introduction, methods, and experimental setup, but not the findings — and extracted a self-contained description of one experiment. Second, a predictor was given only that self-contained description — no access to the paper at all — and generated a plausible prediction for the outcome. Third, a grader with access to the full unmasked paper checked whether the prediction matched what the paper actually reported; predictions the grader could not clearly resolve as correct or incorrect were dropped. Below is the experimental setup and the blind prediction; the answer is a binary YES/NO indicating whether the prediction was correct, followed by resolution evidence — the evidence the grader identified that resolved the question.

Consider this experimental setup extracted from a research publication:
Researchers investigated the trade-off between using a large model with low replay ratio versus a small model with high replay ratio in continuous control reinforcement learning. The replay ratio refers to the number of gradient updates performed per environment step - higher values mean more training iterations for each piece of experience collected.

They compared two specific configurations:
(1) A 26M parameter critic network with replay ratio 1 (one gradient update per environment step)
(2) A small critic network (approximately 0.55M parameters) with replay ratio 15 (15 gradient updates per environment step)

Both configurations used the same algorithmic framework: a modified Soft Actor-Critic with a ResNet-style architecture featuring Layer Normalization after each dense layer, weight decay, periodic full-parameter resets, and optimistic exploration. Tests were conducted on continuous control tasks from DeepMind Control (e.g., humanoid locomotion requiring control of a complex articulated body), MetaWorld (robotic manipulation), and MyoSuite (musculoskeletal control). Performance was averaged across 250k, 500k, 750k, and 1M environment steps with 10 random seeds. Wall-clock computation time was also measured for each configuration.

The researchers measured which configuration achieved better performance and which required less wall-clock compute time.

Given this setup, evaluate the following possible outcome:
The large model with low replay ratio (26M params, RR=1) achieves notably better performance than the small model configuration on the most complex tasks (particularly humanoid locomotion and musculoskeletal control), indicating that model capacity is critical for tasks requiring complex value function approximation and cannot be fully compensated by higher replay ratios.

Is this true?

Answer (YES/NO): NO